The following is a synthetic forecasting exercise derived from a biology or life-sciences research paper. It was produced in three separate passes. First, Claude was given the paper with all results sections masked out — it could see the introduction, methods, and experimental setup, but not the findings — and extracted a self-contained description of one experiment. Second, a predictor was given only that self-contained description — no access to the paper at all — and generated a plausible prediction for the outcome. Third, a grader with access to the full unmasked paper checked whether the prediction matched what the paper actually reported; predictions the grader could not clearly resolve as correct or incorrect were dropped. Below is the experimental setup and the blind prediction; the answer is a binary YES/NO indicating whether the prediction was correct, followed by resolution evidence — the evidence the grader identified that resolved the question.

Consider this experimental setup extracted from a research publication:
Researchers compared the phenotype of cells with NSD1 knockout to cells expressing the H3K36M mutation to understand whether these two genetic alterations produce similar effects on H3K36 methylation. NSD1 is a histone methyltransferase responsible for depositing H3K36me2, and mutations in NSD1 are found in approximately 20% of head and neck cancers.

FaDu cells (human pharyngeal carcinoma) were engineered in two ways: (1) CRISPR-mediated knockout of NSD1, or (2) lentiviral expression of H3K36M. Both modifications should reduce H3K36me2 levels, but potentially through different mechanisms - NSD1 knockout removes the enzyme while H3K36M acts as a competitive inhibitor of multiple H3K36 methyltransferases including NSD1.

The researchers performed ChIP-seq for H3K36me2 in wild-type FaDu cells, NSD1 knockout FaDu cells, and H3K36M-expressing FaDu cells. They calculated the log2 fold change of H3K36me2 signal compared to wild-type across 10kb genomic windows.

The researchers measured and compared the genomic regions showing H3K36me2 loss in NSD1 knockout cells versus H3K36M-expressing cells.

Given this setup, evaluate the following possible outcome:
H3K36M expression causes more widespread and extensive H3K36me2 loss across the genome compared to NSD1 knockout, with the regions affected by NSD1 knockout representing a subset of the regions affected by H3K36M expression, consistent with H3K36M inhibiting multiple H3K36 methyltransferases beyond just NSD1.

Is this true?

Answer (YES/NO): NO